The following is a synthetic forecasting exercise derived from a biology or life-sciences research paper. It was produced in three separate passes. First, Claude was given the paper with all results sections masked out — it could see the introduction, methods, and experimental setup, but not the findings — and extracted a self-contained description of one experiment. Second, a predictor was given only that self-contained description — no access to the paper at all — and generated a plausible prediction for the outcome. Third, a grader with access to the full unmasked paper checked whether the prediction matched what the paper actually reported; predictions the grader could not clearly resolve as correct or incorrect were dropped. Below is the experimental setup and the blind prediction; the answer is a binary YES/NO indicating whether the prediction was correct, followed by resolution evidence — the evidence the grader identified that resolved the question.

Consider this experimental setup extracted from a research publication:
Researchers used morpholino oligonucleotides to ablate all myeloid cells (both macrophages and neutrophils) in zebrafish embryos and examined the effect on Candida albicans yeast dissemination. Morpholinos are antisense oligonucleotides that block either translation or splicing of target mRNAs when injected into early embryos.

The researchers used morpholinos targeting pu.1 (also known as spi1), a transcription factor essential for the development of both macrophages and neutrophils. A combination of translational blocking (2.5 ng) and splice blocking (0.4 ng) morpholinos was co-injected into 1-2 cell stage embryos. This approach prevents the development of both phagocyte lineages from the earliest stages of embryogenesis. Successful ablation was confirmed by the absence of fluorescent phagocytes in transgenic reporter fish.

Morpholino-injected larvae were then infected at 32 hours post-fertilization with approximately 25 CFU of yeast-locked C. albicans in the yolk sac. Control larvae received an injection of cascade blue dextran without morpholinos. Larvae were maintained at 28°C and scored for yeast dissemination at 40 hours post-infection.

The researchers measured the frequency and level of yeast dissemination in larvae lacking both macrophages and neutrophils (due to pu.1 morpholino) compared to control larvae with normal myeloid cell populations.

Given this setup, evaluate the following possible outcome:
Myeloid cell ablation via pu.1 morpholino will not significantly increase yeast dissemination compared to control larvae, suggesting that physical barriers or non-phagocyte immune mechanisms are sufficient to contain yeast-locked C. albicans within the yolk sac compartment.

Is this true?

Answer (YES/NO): NO